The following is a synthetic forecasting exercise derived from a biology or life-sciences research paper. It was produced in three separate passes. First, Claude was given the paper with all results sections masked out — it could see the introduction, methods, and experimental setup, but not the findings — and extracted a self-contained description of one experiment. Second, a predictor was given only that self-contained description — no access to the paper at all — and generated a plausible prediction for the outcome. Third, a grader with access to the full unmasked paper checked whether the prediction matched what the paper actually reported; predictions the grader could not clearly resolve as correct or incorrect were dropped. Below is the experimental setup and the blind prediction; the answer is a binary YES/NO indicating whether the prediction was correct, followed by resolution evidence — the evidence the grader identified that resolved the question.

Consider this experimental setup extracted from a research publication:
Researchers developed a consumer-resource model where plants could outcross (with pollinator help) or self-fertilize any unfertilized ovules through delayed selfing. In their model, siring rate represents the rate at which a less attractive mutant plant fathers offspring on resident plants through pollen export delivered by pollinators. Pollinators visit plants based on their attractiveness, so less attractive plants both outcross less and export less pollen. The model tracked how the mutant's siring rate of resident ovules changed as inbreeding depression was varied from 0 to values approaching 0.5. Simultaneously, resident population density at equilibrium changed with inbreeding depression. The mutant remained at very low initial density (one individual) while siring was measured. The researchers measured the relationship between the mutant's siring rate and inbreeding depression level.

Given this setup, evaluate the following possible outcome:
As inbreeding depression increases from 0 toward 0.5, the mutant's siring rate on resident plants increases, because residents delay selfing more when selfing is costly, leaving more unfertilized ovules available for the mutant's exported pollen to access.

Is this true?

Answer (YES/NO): NO